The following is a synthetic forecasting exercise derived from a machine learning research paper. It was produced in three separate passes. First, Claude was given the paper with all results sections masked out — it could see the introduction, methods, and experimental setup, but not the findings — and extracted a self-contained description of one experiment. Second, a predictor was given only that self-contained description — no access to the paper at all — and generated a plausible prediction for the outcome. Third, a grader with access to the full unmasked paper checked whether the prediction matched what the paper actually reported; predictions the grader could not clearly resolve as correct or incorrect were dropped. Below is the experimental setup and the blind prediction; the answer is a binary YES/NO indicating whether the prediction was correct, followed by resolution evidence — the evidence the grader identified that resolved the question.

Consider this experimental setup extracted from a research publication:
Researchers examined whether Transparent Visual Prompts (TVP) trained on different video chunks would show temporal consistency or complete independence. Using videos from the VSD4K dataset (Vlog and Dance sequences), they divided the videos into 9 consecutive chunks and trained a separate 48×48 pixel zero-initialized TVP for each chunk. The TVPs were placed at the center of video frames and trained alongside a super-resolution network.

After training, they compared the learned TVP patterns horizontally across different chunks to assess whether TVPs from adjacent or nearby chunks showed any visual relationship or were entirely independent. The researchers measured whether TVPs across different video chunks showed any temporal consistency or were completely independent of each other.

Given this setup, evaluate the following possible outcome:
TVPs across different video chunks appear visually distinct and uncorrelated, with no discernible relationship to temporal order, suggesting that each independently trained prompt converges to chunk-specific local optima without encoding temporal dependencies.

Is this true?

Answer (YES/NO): NO